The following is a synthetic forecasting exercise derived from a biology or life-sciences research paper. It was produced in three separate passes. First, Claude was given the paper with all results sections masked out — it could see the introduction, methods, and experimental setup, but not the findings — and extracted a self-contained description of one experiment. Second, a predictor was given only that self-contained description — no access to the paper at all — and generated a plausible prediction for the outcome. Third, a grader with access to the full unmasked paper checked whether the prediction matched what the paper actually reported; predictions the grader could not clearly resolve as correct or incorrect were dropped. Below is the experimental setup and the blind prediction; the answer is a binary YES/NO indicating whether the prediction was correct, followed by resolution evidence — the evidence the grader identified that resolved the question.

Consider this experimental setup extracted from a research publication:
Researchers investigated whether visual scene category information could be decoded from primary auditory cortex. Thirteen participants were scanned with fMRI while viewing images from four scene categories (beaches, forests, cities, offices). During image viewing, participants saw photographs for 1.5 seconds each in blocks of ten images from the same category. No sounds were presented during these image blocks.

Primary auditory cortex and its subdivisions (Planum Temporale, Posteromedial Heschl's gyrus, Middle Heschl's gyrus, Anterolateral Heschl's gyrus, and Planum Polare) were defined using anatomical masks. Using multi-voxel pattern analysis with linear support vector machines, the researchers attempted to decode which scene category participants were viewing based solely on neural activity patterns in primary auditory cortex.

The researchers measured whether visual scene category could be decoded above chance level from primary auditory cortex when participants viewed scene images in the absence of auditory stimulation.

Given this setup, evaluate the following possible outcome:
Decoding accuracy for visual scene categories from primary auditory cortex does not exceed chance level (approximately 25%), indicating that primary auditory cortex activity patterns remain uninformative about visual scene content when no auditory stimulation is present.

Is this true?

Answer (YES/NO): NO